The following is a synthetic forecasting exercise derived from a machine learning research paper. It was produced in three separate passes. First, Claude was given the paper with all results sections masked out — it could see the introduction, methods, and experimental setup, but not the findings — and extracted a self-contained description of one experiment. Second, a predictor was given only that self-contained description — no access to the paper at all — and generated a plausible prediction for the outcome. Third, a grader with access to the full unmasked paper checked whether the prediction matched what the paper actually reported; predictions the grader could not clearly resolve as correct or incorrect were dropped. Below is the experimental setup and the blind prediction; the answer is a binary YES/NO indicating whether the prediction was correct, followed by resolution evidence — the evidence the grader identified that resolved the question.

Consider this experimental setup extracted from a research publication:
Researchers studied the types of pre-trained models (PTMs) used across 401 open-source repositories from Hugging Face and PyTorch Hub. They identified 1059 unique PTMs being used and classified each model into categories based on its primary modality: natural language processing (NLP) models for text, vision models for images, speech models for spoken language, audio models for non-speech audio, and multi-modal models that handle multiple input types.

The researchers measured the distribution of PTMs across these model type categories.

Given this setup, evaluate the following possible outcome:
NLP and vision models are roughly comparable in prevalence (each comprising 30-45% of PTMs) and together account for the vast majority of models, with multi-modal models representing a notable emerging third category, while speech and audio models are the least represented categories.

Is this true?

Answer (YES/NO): NO